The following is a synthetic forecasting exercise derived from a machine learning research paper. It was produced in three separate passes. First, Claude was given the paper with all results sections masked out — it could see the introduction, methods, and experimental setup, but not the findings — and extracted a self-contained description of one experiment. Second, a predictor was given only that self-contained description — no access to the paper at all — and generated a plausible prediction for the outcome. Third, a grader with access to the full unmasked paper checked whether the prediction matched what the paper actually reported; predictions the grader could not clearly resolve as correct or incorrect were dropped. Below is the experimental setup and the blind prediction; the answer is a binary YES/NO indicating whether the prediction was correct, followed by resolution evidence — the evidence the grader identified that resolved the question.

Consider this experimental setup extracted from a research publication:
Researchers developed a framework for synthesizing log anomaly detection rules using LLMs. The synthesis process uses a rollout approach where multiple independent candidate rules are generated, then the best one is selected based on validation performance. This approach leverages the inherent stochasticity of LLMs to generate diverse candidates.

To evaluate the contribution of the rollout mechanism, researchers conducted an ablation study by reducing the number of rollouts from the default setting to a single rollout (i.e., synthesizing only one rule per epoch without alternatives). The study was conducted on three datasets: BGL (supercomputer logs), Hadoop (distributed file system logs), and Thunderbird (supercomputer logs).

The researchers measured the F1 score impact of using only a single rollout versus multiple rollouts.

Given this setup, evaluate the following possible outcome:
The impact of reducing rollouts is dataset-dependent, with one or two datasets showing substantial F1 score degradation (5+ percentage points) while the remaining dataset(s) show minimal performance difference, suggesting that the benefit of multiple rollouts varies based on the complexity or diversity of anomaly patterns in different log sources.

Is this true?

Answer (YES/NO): NO